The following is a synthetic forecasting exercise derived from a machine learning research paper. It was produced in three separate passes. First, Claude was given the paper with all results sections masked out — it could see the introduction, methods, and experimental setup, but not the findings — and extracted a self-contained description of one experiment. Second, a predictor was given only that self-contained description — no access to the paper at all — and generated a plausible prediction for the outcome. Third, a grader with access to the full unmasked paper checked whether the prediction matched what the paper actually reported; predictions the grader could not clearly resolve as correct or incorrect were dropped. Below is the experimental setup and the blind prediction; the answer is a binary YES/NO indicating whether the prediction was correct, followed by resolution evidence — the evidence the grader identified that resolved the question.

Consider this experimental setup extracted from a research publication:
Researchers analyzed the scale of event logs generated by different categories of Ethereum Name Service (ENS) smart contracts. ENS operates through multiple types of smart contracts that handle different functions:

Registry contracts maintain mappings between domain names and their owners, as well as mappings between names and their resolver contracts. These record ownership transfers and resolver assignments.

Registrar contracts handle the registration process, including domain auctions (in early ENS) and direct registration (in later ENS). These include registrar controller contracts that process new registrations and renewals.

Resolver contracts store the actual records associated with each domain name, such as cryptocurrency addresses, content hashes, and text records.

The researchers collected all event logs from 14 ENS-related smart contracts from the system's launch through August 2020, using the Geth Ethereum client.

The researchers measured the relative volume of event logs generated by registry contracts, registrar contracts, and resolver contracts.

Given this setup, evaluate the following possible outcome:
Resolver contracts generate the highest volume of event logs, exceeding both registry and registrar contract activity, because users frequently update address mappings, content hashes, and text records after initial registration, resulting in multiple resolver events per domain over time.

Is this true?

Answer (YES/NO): NO